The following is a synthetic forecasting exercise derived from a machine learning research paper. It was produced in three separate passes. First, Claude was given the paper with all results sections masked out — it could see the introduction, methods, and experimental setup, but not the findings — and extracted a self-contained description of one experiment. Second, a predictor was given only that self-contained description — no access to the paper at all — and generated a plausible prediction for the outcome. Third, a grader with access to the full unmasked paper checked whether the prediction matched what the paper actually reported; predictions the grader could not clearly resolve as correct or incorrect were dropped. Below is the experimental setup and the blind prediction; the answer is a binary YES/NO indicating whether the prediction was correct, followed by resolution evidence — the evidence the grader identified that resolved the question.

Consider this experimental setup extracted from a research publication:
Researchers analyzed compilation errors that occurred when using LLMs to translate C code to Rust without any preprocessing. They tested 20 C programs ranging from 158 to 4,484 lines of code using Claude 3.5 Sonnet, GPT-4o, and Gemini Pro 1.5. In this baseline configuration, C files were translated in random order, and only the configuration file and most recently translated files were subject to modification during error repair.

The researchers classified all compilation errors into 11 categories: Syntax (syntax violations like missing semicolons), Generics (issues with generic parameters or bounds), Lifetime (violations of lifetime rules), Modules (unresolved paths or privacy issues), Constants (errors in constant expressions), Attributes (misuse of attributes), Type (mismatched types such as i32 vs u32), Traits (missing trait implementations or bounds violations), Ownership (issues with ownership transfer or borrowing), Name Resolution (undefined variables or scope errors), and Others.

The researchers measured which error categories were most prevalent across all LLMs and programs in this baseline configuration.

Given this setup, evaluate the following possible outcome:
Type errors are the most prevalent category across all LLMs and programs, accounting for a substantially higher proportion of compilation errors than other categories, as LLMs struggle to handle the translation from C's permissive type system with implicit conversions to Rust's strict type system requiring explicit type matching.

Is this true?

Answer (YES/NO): NO